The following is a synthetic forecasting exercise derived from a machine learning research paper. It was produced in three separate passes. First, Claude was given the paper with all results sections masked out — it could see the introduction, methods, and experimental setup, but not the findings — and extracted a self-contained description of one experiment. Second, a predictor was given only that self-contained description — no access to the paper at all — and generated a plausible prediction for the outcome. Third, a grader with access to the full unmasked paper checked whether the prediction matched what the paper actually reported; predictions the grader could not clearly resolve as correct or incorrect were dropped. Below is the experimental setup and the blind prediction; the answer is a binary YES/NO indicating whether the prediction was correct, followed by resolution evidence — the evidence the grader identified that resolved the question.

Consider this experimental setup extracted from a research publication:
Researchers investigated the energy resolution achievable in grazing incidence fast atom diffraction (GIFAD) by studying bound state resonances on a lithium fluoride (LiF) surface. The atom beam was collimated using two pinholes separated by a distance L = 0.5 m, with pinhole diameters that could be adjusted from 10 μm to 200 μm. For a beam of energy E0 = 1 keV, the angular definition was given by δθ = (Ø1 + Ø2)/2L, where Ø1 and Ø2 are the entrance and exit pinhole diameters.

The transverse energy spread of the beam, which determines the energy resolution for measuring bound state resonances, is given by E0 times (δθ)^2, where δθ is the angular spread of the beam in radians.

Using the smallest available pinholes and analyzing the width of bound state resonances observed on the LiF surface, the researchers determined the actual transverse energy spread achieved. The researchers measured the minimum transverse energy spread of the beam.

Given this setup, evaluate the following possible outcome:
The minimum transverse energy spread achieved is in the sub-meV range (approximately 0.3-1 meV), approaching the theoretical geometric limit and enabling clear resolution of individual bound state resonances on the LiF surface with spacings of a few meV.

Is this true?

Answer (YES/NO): YES